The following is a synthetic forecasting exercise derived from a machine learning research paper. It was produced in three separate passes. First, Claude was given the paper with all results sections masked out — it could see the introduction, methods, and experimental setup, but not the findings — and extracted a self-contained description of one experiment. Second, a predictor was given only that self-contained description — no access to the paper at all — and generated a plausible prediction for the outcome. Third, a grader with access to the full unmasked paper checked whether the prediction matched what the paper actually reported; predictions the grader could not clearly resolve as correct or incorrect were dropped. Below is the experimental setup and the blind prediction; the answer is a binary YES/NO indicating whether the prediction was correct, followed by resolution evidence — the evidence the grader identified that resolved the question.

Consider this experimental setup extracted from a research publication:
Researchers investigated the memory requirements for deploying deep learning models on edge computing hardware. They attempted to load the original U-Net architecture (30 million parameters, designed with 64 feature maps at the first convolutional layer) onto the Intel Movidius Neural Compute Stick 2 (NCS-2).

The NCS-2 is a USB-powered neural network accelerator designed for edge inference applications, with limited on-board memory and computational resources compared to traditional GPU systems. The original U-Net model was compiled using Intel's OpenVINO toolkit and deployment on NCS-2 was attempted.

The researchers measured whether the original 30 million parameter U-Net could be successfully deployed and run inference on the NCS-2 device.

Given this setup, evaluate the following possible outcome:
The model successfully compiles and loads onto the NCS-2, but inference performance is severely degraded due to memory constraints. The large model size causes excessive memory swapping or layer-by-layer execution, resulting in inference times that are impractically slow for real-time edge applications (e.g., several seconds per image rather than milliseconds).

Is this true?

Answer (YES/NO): NO